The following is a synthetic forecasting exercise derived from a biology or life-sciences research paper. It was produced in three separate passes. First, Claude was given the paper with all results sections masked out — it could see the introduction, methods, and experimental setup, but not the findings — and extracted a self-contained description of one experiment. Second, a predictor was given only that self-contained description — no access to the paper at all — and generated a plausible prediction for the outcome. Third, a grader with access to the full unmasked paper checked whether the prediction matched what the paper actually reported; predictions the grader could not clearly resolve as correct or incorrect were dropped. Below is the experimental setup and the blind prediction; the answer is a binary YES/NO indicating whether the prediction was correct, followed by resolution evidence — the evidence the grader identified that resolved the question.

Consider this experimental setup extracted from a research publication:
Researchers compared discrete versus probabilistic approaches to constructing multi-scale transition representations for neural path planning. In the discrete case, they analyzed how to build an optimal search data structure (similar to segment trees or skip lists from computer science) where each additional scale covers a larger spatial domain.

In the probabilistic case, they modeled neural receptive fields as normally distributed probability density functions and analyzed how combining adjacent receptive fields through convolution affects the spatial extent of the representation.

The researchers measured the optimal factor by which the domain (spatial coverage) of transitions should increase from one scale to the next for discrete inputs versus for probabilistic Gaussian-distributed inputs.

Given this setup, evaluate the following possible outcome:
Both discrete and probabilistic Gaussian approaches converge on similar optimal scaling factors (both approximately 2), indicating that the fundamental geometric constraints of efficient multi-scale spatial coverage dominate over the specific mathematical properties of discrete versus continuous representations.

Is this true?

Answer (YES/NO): NO